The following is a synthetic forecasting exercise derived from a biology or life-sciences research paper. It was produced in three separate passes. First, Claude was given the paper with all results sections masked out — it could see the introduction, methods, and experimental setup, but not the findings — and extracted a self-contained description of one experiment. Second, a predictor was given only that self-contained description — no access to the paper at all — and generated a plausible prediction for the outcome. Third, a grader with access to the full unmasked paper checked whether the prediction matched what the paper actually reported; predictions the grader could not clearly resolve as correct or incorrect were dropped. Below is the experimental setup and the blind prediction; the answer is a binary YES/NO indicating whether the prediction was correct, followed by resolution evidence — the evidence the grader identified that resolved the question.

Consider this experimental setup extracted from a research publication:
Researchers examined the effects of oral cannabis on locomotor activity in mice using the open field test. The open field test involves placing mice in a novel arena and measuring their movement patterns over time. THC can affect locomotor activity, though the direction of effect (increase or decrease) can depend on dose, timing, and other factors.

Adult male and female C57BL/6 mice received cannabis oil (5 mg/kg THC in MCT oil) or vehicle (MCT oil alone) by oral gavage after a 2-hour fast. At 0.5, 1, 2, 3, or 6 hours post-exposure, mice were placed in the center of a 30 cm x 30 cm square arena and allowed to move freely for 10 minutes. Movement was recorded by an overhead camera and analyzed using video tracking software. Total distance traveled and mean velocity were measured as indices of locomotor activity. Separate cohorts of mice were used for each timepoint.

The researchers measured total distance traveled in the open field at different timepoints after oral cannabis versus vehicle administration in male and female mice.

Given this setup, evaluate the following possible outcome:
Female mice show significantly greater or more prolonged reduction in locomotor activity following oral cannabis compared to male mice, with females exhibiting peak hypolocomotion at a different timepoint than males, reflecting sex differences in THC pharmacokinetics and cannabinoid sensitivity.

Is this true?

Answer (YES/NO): NO